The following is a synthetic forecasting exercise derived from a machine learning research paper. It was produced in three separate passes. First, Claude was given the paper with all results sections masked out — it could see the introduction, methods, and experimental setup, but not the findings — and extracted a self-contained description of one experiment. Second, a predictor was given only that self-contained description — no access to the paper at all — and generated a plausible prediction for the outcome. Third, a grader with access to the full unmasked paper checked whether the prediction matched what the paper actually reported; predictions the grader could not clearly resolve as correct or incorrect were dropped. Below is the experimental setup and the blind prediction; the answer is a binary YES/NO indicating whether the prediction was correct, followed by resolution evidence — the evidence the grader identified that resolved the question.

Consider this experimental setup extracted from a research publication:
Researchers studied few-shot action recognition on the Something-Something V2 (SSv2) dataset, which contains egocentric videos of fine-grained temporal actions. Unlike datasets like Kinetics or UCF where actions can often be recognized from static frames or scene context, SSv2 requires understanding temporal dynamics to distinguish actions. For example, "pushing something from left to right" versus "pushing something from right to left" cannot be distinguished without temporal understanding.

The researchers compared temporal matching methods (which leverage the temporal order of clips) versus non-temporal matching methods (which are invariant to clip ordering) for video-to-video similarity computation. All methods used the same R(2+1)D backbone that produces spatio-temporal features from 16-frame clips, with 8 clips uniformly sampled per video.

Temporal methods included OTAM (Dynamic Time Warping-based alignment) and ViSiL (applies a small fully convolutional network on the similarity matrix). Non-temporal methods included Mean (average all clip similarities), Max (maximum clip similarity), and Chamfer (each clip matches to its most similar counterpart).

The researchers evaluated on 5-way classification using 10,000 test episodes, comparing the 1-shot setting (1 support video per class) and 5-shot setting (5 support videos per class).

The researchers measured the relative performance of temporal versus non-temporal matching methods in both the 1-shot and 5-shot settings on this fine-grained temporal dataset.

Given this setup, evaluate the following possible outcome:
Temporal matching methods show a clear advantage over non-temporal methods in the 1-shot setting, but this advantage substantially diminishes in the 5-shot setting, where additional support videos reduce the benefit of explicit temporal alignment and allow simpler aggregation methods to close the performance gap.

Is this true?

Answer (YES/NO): NO